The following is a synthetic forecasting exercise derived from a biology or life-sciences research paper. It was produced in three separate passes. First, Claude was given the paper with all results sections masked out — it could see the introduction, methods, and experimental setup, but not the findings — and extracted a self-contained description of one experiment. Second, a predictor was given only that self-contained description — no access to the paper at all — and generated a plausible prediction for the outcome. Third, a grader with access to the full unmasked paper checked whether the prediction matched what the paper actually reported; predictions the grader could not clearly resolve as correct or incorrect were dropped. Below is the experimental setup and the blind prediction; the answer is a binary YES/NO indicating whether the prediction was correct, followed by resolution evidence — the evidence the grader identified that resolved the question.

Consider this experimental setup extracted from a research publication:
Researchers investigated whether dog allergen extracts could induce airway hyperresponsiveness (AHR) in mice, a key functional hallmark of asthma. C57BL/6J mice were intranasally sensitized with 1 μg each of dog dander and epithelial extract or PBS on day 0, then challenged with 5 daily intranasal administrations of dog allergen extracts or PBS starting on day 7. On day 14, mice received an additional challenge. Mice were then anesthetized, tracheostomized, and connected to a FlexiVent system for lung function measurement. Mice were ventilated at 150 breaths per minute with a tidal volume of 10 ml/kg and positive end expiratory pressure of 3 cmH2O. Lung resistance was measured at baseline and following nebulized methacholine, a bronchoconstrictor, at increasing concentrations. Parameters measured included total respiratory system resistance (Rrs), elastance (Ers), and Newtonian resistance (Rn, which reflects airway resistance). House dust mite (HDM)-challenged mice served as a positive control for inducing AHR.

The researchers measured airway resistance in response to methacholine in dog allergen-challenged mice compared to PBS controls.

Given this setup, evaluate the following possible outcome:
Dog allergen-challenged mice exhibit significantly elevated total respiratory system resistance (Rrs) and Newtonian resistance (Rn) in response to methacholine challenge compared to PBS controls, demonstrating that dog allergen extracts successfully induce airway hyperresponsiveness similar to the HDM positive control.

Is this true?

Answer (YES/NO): NO